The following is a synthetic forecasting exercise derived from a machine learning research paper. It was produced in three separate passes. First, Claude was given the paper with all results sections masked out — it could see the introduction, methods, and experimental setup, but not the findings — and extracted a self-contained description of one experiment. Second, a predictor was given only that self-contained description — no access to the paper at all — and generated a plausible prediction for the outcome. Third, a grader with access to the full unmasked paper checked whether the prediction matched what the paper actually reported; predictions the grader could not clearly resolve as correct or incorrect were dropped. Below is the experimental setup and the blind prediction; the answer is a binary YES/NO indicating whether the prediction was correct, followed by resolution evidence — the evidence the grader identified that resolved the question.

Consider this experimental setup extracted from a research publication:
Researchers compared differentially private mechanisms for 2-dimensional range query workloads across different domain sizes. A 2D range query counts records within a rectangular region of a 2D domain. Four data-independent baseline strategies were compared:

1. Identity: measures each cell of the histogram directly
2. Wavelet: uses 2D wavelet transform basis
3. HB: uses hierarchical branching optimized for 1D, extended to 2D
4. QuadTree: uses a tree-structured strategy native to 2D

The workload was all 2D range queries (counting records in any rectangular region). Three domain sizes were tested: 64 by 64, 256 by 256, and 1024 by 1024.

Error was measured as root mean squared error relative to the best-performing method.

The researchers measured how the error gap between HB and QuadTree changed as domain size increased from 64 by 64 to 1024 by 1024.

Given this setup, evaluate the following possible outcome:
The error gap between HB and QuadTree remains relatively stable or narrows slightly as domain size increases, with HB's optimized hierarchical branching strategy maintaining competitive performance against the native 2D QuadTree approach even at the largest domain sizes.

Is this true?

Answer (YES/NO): NO